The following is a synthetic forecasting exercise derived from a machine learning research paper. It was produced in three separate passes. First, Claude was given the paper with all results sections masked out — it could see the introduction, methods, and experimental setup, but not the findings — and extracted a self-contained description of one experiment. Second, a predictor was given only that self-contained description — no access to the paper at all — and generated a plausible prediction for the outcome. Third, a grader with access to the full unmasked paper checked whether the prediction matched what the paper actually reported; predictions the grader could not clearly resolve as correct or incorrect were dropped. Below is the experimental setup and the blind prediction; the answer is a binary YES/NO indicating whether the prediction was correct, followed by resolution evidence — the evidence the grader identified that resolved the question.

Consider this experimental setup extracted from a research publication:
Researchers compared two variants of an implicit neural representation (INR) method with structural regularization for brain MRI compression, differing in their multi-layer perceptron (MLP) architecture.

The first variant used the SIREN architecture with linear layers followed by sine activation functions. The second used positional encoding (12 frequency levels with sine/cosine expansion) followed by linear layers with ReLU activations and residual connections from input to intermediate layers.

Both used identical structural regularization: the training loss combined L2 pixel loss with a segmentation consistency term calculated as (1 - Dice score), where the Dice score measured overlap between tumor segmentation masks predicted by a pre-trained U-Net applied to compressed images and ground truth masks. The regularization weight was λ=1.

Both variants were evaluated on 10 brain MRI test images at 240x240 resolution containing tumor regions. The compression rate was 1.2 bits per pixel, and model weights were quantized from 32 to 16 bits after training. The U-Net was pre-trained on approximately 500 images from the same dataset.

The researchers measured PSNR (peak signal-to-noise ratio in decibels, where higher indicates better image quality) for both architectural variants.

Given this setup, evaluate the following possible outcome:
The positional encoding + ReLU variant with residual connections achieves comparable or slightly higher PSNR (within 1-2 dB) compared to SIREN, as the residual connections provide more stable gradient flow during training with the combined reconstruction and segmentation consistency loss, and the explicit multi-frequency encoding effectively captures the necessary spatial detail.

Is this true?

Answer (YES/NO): YES